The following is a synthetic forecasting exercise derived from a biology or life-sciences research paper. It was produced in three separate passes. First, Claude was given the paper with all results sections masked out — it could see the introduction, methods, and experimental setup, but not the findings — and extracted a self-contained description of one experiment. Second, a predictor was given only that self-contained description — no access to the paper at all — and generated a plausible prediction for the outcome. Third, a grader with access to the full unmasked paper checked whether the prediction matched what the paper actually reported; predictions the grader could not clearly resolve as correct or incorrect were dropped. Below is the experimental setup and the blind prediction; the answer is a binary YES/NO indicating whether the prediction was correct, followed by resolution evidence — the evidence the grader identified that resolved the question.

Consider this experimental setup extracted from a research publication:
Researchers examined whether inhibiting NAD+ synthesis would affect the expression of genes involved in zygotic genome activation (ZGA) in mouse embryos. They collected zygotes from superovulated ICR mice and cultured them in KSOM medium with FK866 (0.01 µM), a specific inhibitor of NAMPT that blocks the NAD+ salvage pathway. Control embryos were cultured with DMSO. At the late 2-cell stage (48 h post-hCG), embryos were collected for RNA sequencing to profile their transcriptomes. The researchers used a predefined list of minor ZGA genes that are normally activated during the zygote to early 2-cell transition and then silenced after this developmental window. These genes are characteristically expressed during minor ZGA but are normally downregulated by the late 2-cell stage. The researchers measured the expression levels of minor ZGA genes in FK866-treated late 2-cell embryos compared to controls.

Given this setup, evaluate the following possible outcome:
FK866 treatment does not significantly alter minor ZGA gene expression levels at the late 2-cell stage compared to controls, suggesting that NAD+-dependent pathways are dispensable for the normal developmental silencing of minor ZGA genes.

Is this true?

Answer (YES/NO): NO